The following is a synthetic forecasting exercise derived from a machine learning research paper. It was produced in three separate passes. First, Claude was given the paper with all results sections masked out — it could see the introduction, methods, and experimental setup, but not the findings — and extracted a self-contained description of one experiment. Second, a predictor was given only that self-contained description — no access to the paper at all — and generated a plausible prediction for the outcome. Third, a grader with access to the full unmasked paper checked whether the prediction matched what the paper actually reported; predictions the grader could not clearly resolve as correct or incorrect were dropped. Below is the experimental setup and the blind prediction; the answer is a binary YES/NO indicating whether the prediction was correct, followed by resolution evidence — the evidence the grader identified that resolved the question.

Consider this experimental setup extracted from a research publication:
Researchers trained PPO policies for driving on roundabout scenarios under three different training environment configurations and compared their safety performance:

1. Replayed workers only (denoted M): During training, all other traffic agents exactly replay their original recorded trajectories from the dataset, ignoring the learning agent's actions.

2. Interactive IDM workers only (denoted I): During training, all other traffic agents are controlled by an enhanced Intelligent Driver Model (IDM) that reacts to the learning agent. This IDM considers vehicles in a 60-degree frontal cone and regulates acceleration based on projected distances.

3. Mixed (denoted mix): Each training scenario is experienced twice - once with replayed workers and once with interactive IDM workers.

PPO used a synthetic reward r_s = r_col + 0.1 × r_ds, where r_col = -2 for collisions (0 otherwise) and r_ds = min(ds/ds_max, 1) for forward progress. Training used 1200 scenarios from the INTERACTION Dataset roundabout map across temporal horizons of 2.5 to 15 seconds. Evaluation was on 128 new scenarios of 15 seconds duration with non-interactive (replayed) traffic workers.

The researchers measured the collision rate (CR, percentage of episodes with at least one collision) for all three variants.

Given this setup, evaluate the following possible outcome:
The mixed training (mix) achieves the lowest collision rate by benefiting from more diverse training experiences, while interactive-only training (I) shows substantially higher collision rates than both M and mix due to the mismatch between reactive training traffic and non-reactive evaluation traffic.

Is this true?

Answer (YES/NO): NO